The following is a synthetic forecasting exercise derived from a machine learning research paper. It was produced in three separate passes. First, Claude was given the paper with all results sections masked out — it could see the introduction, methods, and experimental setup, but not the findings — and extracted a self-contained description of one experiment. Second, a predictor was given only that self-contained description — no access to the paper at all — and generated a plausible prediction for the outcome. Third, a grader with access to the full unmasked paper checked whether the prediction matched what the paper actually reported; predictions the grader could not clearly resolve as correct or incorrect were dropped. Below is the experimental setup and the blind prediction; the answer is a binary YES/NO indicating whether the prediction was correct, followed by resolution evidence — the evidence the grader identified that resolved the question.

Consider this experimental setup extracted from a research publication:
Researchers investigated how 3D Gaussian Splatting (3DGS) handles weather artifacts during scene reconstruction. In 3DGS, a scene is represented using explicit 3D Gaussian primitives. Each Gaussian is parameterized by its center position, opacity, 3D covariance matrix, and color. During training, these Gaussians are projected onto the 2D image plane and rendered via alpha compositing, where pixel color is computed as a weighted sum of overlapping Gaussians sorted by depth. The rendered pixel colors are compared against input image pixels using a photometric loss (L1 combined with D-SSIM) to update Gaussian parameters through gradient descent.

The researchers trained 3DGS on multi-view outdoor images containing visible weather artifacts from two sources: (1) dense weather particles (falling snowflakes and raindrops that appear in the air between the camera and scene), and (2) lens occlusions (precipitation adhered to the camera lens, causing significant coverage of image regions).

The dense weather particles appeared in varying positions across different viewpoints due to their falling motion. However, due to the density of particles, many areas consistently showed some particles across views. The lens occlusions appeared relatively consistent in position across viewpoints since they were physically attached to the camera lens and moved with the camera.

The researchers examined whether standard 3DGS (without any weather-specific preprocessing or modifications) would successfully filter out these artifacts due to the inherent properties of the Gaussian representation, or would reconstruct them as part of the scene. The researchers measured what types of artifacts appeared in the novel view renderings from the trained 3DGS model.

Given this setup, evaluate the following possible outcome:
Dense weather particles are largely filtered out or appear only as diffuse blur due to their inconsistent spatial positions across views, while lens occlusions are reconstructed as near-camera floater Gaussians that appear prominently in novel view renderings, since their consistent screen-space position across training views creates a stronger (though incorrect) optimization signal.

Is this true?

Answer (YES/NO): NO